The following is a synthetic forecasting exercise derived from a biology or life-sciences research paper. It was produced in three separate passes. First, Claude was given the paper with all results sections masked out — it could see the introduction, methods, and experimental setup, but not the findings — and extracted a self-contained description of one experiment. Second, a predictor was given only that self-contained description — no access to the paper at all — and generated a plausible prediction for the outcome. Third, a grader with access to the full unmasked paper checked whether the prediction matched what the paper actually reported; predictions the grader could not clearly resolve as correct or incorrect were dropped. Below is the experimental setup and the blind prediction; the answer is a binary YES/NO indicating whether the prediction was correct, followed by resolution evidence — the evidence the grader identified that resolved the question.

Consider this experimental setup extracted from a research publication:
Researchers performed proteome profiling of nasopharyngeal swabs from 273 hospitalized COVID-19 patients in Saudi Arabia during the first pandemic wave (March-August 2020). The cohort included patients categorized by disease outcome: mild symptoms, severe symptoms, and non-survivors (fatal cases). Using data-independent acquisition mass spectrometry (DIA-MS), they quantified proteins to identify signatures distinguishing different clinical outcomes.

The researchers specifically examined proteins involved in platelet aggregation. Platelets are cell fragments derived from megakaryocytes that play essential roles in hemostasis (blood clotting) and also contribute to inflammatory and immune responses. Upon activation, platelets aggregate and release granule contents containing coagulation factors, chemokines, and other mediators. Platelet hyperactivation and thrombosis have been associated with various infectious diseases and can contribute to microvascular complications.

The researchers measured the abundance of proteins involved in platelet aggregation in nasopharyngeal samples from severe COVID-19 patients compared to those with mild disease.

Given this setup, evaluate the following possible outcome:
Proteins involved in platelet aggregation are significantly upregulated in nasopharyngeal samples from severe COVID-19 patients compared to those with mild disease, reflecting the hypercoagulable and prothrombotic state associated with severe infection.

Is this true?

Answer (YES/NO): YES